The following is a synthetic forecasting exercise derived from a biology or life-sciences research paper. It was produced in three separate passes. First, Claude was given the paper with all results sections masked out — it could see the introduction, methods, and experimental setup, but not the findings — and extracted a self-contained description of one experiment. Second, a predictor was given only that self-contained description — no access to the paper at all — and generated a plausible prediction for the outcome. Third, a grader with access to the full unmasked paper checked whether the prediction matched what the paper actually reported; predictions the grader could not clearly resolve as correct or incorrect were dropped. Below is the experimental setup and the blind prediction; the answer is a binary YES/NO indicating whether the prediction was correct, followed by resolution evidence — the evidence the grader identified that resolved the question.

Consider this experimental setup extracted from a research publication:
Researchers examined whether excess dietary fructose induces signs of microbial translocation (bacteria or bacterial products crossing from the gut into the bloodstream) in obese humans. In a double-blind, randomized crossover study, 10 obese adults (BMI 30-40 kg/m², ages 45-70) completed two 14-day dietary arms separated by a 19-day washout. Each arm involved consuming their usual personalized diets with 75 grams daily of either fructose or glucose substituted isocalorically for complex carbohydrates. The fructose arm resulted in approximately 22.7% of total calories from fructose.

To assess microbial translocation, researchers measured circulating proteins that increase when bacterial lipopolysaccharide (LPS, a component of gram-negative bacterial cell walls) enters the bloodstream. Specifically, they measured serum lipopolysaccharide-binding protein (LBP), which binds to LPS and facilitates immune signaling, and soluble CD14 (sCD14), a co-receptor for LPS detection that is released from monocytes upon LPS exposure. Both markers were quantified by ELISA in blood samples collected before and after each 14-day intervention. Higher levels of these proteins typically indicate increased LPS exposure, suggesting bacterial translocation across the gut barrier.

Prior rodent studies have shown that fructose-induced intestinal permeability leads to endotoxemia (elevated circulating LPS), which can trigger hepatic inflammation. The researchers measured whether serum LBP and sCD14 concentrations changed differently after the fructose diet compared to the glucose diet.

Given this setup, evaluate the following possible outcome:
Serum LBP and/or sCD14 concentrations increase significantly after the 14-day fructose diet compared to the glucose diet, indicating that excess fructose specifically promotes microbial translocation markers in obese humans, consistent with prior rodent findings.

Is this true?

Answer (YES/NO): NO